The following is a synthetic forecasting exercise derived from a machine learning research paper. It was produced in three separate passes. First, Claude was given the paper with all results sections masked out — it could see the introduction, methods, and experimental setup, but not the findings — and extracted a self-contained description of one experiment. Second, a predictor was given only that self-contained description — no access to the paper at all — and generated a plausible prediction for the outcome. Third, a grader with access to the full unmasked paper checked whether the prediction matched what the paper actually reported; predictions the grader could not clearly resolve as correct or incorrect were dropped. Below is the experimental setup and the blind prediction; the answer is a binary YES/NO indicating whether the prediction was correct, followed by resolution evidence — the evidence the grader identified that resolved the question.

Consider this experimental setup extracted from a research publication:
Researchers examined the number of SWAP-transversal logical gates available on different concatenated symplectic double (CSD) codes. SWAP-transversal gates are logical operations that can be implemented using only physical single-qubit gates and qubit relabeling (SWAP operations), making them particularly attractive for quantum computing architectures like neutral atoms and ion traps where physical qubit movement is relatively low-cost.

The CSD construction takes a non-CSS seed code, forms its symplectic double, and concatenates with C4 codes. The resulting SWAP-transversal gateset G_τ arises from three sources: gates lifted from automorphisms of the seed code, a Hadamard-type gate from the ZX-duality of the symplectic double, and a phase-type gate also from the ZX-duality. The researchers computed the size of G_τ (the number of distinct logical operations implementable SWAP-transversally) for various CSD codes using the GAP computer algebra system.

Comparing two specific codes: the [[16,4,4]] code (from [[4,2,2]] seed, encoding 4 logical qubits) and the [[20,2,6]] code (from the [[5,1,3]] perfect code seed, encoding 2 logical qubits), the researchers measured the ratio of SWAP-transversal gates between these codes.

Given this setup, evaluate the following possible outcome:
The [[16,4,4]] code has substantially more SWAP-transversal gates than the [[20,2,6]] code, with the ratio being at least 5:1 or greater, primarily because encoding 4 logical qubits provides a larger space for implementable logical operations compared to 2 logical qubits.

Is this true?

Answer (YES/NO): YES